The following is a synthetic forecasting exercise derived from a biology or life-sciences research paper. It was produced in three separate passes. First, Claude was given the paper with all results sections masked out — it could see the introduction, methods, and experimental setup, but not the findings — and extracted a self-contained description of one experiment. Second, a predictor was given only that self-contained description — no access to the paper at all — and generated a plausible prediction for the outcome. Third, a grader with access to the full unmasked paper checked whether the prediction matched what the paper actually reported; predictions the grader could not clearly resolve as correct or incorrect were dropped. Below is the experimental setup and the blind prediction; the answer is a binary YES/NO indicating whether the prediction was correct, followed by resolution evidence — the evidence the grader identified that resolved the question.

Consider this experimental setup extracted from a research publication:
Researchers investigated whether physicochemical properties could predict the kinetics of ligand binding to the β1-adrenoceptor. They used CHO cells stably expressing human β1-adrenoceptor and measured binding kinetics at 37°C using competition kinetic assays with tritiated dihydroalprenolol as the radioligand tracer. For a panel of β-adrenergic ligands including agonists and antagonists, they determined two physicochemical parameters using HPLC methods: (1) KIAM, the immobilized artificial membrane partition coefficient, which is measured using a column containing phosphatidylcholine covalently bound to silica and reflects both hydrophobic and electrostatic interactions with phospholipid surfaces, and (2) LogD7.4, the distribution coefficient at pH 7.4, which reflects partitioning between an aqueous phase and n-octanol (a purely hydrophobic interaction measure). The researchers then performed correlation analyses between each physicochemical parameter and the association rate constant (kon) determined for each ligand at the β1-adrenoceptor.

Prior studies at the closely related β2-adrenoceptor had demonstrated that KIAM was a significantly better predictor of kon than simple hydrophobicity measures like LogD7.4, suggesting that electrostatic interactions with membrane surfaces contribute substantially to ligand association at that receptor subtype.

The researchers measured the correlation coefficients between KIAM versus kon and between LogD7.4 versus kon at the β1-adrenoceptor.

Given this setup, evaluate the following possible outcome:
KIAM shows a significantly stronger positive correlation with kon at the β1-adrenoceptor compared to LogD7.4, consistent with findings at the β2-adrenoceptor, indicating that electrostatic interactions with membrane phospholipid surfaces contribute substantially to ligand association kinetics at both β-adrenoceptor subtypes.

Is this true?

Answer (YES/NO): NO